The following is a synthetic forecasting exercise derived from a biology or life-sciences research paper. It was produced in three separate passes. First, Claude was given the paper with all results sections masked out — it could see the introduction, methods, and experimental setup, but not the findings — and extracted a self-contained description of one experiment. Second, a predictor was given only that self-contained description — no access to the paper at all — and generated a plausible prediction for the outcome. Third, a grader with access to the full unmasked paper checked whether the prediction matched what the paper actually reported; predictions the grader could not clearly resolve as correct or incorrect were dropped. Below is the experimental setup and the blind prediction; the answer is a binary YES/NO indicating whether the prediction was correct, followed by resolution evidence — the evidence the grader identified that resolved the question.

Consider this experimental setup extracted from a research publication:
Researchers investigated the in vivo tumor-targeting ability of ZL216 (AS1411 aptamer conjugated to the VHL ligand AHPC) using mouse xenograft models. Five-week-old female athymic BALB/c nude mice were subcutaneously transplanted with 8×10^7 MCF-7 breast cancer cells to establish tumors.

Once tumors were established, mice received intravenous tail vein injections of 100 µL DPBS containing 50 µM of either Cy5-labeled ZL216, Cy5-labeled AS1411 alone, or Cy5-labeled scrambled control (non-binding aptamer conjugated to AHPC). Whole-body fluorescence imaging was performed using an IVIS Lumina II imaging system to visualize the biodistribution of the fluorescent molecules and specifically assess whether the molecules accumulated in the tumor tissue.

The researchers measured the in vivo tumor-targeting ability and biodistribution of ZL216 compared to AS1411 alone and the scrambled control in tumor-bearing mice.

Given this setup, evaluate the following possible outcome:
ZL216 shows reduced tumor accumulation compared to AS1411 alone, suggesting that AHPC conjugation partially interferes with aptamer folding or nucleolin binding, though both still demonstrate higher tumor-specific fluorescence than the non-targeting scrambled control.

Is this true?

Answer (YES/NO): NO